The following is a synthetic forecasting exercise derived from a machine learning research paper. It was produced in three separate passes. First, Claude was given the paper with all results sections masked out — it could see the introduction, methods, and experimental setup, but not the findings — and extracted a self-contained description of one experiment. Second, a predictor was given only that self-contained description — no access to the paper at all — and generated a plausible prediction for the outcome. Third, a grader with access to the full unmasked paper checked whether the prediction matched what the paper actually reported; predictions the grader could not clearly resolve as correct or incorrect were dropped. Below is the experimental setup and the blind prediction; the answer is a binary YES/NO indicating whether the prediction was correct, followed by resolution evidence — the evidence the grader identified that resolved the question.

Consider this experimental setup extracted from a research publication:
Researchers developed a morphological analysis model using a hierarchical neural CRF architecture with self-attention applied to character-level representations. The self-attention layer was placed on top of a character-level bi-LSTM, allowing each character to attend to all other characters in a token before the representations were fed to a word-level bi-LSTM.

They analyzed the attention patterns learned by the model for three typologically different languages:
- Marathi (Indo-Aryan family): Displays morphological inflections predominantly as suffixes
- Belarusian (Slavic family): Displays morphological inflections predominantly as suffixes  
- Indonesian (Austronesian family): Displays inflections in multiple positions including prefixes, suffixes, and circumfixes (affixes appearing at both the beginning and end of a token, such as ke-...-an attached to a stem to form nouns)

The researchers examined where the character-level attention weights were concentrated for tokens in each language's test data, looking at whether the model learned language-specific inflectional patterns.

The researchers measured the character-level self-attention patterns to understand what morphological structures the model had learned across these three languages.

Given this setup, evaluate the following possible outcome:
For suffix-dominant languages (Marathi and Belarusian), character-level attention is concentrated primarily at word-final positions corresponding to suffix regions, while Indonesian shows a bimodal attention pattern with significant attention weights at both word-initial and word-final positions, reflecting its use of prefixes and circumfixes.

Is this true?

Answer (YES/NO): YES